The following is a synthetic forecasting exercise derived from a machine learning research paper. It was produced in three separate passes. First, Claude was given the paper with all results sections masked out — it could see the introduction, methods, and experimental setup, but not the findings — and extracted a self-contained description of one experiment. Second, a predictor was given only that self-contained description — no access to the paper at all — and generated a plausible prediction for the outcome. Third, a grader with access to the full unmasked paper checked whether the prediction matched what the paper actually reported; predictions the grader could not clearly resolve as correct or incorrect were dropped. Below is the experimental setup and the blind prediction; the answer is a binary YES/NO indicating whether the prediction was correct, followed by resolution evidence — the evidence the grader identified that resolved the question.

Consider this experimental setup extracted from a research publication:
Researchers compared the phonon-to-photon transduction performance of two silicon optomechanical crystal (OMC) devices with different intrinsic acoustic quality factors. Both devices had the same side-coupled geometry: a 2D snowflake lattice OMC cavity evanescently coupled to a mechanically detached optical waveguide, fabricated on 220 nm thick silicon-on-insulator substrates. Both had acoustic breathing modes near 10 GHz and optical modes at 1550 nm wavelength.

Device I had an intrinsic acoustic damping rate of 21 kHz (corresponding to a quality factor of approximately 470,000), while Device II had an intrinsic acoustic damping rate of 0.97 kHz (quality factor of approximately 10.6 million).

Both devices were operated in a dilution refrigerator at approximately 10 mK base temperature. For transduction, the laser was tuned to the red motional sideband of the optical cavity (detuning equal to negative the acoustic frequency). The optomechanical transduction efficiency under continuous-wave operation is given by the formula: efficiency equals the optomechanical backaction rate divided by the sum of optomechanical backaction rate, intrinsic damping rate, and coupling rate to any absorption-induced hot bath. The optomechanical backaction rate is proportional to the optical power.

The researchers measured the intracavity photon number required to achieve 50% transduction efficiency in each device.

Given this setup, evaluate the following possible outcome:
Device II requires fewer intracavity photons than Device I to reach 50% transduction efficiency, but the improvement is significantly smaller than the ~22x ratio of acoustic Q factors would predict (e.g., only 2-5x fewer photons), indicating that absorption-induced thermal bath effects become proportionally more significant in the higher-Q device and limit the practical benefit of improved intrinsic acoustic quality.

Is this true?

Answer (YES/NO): YES